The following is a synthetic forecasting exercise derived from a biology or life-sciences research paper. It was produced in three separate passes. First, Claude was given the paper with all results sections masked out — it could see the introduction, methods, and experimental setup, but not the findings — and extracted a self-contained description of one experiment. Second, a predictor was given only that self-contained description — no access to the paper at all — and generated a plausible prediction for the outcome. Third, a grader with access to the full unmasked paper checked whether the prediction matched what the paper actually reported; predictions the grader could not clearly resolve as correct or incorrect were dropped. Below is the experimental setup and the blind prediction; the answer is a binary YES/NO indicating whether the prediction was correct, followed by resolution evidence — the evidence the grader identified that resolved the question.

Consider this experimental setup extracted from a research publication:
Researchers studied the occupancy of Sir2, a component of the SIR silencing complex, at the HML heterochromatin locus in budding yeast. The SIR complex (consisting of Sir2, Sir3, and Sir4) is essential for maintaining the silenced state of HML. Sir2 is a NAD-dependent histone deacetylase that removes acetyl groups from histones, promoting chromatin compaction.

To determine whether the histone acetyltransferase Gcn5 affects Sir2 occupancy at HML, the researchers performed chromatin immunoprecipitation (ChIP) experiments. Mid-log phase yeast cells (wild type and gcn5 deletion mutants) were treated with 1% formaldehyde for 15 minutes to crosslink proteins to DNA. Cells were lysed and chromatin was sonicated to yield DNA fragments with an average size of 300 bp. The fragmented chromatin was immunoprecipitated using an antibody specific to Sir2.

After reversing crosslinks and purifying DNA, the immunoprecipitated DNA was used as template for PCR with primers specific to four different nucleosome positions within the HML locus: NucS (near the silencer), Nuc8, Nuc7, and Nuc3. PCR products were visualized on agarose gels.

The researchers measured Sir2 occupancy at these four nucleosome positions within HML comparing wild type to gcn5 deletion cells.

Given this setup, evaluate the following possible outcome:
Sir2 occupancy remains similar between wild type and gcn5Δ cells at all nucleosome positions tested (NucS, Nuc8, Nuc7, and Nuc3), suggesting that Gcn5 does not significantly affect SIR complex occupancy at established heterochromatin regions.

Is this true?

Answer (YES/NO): NO